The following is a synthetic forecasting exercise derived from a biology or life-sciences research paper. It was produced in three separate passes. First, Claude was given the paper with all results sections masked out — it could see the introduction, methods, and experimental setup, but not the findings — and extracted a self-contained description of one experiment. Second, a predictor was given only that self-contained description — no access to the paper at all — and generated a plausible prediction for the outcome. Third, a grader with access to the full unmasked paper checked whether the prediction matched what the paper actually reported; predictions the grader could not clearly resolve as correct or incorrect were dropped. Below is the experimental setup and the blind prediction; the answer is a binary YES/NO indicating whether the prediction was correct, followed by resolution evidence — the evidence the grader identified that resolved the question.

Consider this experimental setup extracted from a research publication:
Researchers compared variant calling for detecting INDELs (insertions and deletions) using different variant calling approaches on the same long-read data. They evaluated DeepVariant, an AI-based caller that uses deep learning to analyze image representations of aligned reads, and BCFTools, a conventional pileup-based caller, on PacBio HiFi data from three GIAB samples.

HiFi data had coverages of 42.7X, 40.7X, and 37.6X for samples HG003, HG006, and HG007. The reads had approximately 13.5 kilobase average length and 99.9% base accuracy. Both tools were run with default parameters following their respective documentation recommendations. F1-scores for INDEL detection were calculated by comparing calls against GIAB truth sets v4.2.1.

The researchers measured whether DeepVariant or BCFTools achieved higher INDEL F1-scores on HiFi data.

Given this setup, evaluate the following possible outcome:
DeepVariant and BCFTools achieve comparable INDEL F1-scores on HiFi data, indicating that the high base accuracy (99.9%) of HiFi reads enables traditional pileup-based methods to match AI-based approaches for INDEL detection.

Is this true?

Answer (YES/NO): NO